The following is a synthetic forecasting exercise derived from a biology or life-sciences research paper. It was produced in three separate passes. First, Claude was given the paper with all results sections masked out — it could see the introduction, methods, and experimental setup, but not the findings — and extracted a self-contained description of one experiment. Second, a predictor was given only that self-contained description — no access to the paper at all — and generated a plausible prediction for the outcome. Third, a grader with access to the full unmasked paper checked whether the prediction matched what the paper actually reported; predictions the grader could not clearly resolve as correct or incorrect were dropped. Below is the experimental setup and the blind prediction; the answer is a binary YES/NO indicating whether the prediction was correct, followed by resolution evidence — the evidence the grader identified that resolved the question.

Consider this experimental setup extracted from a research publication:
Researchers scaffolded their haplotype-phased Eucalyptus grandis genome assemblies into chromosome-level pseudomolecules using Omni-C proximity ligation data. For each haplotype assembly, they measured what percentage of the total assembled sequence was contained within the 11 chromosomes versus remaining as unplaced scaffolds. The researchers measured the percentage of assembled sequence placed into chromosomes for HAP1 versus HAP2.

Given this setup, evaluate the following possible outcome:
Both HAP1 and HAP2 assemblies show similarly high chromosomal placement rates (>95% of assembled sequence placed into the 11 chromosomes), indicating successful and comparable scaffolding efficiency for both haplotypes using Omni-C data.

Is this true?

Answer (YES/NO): YES